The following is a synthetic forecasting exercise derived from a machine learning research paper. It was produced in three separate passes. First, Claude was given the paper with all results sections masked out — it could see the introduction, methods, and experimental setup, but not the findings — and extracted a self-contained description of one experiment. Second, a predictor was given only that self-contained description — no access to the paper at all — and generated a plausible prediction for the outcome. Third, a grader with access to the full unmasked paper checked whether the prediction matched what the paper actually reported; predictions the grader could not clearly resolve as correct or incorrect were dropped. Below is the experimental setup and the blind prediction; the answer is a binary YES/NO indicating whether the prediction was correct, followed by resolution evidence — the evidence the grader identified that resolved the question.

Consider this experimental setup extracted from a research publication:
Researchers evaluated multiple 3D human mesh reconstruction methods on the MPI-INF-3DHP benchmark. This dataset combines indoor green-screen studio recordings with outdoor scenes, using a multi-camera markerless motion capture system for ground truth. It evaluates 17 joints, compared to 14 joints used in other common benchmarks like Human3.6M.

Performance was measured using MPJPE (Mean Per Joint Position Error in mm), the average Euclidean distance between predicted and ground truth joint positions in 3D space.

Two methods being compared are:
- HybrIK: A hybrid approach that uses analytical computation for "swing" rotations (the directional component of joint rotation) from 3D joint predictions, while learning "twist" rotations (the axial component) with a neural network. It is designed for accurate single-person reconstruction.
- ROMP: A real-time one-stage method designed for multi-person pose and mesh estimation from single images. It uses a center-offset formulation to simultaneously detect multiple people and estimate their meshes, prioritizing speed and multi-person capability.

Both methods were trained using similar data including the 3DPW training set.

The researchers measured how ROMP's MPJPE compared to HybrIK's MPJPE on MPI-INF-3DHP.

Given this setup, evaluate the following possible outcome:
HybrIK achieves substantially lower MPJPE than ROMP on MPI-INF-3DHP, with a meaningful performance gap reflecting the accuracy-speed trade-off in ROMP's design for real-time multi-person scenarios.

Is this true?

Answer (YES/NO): NO